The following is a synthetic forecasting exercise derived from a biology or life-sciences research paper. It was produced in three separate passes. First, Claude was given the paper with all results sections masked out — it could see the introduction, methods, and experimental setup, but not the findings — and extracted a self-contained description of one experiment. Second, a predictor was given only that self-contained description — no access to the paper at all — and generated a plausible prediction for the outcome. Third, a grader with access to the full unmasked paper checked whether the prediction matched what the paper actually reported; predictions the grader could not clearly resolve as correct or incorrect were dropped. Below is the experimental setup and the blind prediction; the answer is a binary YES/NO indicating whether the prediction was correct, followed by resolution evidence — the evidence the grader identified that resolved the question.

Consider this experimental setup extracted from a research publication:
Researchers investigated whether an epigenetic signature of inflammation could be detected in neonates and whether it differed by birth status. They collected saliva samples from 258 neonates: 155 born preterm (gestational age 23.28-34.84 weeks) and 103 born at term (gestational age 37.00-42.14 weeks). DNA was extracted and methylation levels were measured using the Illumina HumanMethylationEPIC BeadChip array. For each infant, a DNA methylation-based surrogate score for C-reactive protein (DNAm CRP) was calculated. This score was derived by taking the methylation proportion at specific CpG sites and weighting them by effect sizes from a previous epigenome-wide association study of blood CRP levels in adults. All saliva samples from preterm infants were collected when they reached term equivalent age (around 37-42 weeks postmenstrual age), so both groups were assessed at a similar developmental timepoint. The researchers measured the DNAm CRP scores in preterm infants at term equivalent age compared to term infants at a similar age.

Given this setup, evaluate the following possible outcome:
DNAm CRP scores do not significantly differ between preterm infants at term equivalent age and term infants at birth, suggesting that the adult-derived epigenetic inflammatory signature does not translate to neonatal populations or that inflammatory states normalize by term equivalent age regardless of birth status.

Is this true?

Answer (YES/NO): NO